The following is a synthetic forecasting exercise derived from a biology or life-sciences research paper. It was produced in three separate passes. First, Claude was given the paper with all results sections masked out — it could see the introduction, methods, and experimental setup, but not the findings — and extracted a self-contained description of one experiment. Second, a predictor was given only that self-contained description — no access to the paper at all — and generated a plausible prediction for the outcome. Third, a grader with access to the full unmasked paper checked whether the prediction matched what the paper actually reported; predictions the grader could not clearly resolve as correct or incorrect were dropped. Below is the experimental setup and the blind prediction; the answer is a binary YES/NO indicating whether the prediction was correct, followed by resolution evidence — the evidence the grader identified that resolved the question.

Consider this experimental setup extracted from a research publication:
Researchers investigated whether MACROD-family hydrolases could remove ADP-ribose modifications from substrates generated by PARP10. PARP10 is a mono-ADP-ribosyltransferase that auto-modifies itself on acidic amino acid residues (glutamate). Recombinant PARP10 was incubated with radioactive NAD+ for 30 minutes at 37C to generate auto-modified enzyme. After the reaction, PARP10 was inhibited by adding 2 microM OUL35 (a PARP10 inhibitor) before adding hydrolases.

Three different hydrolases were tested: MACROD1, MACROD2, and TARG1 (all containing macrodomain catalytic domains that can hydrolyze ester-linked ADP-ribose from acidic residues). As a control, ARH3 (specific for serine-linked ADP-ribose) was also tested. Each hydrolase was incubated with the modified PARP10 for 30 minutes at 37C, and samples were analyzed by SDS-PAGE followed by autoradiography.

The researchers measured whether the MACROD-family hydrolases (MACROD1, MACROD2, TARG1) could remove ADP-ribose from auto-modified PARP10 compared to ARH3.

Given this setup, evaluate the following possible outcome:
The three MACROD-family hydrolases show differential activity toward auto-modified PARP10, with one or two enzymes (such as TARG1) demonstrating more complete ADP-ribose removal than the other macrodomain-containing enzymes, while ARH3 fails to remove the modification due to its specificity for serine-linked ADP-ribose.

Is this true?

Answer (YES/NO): NO